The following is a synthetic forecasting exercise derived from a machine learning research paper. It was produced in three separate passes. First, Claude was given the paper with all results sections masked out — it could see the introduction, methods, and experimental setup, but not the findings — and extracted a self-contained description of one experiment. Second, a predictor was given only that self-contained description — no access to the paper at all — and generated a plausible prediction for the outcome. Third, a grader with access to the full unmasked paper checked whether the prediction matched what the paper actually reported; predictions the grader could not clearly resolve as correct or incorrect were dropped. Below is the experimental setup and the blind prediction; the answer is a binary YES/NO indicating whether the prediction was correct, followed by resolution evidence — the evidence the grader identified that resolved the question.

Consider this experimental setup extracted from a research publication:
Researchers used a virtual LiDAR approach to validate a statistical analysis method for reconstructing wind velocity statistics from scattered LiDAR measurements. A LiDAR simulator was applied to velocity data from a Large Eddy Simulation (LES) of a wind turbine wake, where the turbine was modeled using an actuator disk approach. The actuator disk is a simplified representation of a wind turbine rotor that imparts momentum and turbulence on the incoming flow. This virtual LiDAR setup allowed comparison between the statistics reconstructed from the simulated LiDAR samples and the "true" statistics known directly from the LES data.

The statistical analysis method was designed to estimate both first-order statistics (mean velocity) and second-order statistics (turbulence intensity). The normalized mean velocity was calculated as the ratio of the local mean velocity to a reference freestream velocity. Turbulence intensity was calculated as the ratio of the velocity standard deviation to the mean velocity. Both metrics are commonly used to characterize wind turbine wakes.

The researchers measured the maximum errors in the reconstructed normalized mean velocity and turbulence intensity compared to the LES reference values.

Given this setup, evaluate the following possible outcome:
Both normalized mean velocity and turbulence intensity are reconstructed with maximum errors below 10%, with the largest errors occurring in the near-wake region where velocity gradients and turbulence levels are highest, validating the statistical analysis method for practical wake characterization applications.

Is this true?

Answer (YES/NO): YES